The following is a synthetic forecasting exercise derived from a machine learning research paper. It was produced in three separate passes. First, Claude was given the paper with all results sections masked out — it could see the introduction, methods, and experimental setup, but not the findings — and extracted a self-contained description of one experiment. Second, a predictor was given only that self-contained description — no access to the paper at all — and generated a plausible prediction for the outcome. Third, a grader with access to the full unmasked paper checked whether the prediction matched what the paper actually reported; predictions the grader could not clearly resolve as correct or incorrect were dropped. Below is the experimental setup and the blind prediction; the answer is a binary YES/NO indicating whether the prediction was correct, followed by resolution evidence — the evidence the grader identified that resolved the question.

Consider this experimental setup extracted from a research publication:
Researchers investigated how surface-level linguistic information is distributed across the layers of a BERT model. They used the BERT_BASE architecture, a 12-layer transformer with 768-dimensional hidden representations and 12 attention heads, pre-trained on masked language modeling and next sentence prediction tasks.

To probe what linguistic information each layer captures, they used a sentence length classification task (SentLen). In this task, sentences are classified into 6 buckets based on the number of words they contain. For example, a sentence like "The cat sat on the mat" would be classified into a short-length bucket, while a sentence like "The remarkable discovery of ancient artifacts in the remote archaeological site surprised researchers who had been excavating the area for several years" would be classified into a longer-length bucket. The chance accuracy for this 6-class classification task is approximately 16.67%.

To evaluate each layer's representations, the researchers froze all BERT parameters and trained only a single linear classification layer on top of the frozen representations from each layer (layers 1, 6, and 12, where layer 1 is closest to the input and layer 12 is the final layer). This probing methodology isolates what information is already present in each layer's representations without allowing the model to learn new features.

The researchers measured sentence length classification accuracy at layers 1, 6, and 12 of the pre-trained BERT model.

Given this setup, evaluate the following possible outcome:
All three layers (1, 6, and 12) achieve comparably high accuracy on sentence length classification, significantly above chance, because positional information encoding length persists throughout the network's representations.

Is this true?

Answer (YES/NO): NO